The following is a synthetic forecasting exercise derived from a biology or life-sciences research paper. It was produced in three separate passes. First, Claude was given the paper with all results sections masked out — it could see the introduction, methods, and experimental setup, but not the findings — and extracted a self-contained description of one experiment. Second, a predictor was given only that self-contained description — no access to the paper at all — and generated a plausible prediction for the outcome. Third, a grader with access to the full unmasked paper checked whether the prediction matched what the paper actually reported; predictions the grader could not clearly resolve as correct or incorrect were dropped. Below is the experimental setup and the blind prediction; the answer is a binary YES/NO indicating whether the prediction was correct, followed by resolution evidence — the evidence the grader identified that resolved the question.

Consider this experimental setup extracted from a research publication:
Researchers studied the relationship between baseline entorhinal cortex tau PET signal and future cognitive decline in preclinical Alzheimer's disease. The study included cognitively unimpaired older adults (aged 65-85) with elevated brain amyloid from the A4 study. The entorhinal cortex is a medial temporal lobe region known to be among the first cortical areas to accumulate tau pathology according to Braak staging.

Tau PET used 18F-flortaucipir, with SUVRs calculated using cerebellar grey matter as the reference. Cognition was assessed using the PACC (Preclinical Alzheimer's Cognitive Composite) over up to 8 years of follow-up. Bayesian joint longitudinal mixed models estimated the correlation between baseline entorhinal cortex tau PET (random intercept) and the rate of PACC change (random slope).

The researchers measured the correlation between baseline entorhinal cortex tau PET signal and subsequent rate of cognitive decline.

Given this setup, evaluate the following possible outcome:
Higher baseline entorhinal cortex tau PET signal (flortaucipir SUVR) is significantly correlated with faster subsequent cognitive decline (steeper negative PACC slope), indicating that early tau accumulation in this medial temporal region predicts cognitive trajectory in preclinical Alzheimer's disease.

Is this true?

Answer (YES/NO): YES